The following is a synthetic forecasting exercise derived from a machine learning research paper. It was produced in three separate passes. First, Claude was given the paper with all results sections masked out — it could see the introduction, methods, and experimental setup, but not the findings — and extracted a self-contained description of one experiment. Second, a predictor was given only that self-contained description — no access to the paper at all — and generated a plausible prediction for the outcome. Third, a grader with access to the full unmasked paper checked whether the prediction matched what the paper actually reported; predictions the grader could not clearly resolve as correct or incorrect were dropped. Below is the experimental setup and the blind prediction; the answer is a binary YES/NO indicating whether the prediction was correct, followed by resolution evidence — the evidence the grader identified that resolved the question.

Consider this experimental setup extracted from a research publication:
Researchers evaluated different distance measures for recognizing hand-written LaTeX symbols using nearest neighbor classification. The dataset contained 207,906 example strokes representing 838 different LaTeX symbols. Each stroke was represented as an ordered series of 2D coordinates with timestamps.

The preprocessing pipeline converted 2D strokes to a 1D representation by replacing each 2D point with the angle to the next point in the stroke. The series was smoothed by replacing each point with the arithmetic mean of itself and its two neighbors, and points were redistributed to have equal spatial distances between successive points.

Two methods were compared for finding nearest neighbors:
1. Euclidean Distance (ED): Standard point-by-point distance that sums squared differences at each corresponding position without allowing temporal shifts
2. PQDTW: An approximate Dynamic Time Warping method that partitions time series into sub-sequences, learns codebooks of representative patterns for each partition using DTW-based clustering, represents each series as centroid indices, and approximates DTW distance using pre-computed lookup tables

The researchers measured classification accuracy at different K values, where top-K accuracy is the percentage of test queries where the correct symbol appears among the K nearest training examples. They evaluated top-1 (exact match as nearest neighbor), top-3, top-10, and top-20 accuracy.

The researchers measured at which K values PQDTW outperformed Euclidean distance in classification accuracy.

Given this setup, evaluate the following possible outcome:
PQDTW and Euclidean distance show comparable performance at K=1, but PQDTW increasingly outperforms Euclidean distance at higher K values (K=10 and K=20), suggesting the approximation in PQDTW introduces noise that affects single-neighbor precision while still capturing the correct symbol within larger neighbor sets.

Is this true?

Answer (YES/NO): YES